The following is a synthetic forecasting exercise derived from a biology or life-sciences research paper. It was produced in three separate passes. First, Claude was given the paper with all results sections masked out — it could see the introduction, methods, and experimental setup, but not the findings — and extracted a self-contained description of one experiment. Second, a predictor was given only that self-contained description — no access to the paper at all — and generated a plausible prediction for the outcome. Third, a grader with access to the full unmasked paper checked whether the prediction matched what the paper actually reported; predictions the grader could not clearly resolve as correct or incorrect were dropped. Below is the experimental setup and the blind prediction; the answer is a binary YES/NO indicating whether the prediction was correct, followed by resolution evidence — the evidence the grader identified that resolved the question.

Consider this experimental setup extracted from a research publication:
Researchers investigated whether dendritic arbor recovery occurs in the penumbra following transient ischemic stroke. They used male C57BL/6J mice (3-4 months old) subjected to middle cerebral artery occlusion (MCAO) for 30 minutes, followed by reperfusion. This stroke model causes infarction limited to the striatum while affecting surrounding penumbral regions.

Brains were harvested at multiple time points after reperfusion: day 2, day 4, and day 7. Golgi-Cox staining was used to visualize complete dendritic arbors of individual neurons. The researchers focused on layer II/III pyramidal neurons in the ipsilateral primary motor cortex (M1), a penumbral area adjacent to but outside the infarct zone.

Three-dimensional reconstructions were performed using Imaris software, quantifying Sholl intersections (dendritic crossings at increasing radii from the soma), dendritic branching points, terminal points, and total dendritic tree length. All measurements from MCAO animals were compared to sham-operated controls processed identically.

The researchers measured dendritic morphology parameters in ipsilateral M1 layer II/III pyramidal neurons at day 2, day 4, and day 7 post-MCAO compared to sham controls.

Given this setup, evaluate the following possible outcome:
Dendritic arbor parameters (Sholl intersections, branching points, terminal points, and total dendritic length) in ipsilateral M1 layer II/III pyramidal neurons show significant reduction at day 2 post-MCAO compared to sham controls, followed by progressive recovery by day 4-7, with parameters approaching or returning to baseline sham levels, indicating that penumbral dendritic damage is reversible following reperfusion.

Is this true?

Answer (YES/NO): YES